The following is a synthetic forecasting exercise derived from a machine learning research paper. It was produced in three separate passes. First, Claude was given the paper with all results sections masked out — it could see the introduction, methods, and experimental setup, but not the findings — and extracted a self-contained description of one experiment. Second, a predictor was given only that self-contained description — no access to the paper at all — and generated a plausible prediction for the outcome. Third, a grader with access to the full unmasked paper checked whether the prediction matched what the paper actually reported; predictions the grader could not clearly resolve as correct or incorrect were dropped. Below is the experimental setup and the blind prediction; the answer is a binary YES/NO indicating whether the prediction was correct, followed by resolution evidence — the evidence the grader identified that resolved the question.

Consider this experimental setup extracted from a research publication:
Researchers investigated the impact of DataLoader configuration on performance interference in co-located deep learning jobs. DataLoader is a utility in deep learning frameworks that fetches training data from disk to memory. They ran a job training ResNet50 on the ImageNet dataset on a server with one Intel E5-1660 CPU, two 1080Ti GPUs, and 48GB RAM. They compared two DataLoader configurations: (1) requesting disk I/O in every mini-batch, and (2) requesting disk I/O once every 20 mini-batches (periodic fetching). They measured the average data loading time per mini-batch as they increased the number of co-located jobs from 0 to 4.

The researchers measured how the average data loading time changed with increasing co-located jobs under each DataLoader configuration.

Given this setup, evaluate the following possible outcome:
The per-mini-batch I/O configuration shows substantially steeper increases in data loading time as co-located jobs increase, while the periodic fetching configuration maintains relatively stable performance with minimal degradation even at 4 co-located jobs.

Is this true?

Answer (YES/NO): YES